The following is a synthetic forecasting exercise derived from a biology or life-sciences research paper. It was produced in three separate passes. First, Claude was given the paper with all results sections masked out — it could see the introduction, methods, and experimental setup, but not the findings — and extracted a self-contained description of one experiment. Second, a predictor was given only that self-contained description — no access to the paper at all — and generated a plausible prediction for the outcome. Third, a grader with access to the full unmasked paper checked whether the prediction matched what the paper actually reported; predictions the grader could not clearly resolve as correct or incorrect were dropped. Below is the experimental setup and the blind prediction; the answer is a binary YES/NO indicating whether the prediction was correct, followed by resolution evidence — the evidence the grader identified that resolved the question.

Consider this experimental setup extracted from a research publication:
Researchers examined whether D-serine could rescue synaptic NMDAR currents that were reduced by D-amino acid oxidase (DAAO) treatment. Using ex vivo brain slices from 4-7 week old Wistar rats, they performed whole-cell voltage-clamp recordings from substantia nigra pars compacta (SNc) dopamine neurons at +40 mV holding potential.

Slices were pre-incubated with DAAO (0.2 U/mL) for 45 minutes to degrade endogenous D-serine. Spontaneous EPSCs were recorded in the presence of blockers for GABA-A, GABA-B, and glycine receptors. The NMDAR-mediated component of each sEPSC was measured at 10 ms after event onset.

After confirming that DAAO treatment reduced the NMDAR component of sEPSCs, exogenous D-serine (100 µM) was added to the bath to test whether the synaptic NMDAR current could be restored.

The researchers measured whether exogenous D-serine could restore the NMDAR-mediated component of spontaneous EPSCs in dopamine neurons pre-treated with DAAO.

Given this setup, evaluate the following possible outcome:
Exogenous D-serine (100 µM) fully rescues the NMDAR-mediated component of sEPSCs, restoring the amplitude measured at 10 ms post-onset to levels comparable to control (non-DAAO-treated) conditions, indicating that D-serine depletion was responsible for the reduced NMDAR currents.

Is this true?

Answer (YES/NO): NO